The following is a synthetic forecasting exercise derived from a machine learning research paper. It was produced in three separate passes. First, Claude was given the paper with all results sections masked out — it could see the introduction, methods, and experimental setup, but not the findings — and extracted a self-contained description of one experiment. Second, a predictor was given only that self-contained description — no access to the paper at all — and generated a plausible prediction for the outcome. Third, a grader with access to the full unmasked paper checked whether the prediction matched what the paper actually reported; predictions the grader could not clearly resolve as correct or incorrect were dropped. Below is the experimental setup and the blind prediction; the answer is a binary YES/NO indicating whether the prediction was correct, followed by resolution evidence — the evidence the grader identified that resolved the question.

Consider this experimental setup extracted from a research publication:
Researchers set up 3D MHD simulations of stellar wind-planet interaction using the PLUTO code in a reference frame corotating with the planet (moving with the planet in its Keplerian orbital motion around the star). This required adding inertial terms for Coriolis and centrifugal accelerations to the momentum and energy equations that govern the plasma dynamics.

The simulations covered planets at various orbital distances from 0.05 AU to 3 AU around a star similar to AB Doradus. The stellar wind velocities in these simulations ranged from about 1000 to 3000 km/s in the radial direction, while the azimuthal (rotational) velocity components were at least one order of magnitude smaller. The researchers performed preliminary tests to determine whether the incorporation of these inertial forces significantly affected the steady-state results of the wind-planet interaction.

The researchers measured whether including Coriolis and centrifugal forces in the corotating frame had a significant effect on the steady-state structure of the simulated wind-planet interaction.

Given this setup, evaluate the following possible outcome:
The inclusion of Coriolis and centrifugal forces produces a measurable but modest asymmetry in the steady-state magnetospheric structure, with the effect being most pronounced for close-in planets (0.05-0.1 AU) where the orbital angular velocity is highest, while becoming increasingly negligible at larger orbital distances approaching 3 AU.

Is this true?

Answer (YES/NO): NO